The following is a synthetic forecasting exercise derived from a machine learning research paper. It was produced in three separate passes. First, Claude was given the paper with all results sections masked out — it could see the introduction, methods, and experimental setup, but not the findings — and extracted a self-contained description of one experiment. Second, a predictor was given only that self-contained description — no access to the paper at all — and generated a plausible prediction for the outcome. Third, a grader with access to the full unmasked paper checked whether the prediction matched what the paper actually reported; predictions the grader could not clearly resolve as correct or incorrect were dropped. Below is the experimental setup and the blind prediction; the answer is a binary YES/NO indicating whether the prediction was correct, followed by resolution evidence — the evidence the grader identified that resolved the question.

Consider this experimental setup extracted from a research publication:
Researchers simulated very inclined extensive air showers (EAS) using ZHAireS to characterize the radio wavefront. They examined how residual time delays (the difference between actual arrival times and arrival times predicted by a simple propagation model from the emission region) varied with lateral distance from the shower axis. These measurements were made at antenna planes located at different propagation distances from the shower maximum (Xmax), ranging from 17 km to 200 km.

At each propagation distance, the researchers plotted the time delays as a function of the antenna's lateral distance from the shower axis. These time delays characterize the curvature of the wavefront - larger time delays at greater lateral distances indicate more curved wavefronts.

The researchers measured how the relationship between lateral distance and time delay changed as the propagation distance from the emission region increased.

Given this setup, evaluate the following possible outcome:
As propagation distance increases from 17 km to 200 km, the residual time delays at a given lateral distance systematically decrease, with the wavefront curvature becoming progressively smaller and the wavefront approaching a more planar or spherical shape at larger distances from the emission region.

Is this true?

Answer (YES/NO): YES